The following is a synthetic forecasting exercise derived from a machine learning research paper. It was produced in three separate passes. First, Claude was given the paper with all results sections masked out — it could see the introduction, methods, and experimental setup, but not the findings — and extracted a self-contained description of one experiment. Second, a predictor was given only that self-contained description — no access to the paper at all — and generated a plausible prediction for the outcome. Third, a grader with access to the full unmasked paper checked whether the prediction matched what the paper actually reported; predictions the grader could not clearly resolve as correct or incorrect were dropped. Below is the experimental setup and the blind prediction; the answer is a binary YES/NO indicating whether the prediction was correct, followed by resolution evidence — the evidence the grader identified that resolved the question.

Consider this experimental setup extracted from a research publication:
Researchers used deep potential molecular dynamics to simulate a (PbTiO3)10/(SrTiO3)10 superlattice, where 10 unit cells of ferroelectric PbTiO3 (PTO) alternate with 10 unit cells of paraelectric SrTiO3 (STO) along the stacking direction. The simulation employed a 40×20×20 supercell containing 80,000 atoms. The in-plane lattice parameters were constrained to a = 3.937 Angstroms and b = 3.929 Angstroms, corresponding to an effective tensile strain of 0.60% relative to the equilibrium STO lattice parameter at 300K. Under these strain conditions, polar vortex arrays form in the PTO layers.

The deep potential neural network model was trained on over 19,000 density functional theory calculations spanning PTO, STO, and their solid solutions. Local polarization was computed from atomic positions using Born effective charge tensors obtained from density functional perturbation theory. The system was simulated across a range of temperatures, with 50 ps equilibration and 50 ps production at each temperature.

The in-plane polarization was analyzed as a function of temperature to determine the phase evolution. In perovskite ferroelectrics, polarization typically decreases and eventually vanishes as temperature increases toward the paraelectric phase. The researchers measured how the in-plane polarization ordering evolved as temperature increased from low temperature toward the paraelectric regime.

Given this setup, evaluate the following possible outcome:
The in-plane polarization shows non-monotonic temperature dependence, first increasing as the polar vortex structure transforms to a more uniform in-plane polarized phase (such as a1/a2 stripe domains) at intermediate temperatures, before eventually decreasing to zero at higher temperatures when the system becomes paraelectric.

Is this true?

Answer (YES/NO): NO